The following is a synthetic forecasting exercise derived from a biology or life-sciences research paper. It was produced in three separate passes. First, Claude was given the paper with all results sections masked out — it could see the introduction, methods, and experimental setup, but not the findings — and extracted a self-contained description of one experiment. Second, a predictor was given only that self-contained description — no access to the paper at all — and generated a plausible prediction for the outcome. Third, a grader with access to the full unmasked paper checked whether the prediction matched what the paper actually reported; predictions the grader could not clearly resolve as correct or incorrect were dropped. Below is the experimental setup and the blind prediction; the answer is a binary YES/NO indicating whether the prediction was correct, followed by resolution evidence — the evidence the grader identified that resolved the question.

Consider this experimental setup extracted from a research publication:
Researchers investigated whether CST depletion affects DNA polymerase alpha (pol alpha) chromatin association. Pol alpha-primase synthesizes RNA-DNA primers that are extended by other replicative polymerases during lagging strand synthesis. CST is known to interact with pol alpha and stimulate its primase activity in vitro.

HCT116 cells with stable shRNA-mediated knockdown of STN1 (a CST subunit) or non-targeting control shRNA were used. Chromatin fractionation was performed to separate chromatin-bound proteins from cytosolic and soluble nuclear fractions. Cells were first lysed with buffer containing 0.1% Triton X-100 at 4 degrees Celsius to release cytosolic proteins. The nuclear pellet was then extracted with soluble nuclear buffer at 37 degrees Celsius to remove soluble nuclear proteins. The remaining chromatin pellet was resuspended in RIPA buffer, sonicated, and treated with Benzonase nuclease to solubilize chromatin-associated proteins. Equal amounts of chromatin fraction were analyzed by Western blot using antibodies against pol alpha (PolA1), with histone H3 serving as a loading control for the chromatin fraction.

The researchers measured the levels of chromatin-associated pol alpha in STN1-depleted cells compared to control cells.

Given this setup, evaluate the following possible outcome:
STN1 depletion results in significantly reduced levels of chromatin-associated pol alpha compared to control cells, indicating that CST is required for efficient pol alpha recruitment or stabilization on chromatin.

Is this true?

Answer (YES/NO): YES